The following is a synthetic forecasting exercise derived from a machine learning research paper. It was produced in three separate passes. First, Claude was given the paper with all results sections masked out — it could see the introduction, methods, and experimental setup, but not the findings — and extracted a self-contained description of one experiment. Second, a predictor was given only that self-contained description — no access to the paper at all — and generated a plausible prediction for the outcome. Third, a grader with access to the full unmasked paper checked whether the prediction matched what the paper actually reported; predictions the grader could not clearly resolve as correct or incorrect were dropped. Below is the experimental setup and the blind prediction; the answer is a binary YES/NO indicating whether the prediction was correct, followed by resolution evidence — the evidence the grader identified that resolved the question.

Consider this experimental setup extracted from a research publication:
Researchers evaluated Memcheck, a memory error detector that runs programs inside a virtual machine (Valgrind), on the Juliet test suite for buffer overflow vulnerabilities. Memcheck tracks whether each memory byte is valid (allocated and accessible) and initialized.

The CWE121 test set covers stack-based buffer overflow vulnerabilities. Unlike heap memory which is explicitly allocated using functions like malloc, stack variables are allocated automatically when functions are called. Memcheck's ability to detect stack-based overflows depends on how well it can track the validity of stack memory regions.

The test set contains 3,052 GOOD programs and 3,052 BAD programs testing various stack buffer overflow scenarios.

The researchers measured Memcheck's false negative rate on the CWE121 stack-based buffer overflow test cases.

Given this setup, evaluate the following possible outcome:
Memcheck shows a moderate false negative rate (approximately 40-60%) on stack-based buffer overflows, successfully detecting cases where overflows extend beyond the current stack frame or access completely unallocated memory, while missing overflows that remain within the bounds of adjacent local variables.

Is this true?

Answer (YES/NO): NO